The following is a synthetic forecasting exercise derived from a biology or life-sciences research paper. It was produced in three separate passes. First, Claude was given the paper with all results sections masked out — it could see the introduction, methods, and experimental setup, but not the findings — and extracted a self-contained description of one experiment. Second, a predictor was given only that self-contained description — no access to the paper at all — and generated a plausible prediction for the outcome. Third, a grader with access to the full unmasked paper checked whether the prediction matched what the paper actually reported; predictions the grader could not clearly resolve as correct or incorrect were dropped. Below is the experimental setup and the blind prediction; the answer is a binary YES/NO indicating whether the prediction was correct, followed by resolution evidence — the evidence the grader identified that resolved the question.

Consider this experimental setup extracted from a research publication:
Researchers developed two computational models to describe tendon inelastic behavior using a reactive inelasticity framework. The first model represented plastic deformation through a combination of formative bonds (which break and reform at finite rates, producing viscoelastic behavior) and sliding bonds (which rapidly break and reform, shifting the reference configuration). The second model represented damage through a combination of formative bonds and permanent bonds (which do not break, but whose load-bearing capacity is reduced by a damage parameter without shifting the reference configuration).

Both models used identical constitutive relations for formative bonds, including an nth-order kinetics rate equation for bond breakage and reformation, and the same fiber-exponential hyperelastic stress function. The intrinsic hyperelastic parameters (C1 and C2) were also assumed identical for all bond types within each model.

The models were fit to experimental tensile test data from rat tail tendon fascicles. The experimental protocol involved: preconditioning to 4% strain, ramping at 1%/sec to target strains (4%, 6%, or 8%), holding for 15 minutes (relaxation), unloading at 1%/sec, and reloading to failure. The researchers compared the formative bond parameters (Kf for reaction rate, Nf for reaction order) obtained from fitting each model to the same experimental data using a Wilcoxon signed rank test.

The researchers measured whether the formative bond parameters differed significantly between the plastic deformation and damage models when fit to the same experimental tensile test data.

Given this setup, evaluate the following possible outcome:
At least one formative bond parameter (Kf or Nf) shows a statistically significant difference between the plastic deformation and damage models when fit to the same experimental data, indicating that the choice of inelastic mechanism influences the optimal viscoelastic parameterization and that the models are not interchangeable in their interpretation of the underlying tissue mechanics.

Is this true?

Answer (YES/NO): YES